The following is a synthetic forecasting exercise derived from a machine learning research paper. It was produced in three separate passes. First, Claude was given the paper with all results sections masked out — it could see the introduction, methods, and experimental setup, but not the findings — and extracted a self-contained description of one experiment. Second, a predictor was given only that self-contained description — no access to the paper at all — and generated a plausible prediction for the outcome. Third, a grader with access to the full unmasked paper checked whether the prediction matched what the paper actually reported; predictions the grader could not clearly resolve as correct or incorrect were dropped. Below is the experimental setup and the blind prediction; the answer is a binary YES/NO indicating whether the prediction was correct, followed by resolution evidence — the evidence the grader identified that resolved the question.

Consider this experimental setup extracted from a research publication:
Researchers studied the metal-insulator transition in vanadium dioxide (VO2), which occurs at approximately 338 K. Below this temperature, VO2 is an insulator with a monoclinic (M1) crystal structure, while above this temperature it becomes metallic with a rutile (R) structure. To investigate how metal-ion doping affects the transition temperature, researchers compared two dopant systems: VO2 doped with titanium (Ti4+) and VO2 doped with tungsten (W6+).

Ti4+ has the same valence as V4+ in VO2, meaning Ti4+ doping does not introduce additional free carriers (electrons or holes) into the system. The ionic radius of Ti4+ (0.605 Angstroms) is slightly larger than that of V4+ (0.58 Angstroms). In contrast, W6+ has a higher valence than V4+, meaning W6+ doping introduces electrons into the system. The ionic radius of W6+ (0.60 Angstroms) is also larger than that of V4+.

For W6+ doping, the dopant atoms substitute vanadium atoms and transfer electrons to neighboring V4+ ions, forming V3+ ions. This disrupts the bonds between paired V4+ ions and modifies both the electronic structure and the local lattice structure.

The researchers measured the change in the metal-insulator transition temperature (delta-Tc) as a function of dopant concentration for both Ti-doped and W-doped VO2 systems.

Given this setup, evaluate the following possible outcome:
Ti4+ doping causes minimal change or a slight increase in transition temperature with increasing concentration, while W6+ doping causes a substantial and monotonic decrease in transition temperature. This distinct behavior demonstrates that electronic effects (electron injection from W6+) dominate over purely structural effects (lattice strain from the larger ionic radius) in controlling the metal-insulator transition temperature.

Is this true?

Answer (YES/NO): NO